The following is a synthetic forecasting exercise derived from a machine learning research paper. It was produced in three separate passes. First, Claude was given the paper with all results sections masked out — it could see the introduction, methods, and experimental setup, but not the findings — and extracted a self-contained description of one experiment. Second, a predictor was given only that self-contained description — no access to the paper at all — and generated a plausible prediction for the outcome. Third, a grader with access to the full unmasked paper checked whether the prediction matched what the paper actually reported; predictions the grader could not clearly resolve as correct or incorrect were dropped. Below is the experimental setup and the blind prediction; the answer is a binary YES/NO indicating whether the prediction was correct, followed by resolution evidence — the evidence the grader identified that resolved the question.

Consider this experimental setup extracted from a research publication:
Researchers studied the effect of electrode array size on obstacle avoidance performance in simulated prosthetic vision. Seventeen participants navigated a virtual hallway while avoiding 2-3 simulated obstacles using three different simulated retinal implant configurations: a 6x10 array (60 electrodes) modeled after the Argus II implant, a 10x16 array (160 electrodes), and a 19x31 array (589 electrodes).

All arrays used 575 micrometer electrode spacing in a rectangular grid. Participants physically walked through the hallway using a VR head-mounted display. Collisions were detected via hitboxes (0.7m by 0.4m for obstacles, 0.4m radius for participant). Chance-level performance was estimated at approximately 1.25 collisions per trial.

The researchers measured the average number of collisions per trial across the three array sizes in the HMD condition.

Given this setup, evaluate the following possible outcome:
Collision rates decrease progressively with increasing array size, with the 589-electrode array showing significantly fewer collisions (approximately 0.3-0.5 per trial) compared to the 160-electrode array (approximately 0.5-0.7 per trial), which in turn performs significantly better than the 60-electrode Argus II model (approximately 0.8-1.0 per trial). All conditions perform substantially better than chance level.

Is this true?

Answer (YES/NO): NO